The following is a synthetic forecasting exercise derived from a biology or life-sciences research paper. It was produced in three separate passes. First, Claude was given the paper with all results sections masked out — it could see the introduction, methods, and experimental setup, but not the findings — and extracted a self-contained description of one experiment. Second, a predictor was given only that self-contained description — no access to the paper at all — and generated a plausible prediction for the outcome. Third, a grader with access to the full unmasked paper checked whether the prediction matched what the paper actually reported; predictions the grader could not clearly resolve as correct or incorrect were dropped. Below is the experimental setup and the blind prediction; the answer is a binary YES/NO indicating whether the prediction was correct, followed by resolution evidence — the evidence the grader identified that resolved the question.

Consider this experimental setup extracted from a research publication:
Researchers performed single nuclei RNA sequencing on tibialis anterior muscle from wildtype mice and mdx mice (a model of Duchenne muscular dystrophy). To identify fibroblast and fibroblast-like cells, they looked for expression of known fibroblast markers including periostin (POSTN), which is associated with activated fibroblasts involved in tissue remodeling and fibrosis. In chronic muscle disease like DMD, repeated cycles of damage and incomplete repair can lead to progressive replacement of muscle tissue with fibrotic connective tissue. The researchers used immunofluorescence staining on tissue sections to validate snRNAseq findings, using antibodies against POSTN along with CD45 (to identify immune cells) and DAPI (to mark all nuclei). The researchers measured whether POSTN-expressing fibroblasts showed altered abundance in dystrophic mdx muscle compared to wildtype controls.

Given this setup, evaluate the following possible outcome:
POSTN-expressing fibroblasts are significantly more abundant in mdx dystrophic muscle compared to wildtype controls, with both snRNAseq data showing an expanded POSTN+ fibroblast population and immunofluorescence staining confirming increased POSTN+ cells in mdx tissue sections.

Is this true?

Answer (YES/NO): YES